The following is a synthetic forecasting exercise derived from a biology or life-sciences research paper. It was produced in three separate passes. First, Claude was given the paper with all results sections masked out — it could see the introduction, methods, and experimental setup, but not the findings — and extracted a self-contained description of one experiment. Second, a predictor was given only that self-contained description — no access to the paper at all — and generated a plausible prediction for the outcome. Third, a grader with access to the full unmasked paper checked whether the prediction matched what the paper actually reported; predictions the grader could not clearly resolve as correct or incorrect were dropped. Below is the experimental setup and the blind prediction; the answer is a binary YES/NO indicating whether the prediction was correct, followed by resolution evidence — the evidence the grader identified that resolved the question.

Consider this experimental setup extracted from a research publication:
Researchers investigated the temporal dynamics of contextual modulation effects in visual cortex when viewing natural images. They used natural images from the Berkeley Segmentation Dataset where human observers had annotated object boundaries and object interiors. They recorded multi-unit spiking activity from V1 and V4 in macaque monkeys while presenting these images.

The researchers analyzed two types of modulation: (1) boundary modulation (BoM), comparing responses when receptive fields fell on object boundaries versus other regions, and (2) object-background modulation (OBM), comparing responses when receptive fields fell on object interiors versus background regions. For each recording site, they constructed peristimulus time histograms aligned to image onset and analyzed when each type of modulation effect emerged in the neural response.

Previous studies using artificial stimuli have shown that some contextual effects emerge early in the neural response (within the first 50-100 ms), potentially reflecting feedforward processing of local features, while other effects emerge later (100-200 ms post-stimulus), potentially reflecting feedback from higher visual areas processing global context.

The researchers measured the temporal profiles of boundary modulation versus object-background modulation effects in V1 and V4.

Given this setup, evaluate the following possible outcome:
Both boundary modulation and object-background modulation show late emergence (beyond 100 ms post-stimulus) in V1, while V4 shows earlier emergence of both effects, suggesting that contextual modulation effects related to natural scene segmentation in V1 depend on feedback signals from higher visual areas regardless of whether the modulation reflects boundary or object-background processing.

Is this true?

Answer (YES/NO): NO